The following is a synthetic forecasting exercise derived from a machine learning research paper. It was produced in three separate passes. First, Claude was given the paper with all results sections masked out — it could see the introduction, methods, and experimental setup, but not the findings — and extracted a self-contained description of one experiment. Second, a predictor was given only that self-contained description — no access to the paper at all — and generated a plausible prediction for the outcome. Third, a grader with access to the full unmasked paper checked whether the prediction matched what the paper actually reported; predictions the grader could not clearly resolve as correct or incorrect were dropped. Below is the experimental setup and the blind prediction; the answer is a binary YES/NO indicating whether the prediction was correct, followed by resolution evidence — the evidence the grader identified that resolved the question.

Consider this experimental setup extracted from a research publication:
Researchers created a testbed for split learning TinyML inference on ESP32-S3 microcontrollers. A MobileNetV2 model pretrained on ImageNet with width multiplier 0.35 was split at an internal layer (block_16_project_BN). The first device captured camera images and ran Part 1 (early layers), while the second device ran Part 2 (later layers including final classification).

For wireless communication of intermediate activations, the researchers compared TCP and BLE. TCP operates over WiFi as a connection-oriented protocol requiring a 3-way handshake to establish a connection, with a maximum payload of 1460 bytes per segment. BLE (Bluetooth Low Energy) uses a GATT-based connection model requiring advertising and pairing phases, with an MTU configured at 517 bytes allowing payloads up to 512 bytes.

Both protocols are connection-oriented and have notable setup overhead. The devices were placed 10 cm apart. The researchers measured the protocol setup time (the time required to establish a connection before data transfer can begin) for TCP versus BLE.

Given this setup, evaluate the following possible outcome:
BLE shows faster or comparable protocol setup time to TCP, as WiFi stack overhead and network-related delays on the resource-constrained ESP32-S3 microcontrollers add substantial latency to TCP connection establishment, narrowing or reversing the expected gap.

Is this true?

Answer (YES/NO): NO